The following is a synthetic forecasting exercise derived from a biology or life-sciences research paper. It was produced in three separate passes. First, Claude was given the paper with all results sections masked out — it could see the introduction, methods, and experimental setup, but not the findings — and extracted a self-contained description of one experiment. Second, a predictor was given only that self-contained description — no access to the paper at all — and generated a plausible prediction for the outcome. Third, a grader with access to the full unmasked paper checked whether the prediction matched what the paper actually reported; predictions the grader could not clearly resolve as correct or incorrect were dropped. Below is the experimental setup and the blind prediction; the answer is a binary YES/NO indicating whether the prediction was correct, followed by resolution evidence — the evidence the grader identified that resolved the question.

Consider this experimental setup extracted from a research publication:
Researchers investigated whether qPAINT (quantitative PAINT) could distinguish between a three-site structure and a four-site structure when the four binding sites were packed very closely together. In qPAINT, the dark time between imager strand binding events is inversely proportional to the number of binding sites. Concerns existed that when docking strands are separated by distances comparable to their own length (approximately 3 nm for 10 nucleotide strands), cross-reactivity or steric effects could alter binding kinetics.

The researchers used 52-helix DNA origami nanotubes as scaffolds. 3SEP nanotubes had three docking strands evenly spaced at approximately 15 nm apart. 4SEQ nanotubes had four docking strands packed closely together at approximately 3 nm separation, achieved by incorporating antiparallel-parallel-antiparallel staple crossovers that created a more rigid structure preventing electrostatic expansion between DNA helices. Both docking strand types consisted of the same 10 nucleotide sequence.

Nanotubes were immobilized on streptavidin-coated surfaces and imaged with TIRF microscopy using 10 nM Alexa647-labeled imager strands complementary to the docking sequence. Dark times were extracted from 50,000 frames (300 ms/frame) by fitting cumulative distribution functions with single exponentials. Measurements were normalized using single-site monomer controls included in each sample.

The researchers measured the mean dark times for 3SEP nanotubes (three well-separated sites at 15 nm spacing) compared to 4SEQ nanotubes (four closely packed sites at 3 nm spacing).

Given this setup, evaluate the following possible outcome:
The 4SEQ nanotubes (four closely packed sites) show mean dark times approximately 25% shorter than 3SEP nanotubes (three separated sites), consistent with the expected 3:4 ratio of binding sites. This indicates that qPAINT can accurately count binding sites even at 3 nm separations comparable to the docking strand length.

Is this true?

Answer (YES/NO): YES